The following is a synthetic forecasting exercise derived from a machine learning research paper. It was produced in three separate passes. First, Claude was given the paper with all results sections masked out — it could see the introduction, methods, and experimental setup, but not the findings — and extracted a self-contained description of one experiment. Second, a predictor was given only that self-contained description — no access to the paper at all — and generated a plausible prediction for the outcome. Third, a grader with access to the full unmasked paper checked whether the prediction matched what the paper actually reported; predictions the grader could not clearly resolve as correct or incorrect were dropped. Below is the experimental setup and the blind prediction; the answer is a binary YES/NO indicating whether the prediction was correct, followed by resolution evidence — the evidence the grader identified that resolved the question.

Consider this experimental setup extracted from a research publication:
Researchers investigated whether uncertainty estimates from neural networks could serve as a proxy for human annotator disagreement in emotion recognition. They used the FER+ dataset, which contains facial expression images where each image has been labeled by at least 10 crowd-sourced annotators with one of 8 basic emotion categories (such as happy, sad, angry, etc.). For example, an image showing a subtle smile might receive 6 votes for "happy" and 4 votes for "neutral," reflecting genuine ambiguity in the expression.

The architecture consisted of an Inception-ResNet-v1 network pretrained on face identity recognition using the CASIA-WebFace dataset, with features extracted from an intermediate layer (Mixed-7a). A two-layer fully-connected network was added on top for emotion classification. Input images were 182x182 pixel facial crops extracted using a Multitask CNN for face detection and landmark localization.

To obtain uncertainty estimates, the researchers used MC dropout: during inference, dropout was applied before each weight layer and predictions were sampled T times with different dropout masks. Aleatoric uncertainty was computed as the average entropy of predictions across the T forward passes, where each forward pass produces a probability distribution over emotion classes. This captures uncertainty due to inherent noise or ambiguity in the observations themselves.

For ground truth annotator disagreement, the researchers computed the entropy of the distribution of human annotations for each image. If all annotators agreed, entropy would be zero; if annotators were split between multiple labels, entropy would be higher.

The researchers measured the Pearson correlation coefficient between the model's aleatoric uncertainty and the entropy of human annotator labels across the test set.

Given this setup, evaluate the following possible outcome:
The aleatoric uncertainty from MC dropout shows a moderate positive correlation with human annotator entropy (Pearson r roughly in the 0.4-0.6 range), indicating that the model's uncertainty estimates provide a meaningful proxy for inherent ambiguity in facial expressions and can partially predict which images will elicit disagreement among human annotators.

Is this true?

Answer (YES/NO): NO